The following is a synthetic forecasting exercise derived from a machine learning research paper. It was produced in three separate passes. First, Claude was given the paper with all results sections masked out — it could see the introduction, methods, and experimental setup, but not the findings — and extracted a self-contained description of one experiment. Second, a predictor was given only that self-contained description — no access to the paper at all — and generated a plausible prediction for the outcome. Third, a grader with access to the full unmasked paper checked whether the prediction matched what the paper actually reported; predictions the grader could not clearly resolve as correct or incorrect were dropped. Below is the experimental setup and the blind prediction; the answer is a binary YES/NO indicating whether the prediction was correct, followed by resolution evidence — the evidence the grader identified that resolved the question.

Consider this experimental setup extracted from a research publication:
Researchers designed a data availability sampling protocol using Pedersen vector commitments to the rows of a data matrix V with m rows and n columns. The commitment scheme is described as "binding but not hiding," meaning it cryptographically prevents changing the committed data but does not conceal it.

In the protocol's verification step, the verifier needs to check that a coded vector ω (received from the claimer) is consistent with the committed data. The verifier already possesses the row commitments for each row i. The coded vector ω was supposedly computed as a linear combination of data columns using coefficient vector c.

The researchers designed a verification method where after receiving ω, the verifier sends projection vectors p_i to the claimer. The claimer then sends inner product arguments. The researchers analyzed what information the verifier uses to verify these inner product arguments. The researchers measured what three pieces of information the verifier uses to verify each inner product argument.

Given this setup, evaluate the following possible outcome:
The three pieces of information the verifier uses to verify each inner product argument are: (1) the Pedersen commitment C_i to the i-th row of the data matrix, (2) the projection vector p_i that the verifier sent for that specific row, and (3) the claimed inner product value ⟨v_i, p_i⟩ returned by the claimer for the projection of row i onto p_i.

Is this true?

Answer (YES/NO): NO